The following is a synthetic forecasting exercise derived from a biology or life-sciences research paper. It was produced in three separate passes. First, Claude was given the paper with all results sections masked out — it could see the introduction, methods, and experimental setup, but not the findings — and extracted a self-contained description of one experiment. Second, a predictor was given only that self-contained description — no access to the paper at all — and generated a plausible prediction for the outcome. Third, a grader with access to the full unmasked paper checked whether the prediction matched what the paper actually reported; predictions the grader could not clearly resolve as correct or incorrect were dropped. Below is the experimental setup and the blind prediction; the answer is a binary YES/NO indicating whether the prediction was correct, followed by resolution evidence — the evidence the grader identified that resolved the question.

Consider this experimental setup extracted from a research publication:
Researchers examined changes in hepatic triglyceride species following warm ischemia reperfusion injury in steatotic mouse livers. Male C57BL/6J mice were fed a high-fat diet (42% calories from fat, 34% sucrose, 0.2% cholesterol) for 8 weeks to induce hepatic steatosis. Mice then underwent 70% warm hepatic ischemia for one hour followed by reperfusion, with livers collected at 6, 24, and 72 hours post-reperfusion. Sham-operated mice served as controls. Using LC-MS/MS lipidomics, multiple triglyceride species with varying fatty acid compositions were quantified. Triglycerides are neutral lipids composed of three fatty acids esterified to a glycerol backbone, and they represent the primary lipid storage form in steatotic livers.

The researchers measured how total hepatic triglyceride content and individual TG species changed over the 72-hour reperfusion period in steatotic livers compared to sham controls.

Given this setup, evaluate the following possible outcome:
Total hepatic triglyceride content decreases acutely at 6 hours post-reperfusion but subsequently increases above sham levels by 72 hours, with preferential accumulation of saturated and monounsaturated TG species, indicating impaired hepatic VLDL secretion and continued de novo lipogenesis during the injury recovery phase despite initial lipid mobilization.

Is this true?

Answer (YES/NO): NO